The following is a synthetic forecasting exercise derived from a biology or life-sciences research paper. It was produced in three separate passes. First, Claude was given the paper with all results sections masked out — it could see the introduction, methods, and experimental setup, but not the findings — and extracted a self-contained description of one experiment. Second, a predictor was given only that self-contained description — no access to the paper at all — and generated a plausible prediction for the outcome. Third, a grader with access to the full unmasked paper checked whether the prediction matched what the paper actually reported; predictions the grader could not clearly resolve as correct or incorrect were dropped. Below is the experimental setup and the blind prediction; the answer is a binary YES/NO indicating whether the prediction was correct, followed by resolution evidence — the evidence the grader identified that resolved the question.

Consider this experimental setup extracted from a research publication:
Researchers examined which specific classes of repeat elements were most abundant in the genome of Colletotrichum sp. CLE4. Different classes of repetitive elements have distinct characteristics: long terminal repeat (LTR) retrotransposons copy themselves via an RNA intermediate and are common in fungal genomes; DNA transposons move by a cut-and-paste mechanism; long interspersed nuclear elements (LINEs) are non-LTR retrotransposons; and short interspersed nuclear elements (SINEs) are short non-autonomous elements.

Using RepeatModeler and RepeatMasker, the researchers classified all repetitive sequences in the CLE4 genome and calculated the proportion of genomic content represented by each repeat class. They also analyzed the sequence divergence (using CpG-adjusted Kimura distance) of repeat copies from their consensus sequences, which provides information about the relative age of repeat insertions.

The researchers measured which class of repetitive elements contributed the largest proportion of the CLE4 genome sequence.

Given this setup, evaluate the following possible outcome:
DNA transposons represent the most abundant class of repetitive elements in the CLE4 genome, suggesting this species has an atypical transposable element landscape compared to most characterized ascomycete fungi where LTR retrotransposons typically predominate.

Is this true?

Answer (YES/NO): NO